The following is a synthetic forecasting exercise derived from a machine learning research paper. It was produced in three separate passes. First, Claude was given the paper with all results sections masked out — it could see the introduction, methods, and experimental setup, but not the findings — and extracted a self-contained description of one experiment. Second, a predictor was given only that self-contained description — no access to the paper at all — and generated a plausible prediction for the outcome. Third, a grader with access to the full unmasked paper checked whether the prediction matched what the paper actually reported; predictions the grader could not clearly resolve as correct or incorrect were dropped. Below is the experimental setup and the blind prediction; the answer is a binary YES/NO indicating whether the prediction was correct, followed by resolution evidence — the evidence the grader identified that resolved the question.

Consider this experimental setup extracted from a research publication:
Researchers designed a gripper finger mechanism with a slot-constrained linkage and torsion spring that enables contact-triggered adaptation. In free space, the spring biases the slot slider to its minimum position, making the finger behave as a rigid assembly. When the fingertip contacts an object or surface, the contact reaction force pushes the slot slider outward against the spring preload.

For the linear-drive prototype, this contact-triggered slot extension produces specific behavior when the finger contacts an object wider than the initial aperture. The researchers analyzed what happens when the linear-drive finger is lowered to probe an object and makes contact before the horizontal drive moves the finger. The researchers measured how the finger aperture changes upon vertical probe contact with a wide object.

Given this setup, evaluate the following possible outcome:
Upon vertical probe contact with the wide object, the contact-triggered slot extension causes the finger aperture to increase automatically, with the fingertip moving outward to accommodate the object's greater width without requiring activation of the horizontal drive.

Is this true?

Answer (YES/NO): YES